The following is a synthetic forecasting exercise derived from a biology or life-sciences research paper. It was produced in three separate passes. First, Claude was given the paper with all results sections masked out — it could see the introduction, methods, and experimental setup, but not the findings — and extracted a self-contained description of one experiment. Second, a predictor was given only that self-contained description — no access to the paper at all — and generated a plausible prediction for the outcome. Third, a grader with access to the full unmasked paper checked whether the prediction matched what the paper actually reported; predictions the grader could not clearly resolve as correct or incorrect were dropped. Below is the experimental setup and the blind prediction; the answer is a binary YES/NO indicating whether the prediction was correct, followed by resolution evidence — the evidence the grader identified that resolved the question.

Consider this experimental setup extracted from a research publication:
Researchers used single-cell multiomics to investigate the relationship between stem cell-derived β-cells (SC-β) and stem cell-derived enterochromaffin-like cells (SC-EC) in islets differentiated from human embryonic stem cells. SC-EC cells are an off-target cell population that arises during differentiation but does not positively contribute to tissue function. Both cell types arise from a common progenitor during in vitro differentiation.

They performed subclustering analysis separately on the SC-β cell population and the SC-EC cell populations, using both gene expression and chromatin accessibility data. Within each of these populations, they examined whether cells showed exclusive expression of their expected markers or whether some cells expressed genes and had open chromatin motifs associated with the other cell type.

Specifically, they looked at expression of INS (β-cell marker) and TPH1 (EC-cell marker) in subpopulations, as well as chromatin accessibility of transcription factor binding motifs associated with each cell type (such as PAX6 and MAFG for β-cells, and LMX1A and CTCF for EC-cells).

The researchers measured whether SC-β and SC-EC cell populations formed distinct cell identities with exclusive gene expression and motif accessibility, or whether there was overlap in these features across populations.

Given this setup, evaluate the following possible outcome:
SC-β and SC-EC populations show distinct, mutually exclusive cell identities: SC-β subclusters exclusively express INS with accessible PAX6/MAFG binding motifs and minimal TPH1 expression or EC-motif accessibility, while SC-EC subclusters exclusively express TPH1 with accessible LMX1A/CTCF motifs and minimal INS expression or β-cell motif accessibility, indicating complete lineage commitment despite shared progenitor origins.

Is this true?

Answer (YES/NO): NO